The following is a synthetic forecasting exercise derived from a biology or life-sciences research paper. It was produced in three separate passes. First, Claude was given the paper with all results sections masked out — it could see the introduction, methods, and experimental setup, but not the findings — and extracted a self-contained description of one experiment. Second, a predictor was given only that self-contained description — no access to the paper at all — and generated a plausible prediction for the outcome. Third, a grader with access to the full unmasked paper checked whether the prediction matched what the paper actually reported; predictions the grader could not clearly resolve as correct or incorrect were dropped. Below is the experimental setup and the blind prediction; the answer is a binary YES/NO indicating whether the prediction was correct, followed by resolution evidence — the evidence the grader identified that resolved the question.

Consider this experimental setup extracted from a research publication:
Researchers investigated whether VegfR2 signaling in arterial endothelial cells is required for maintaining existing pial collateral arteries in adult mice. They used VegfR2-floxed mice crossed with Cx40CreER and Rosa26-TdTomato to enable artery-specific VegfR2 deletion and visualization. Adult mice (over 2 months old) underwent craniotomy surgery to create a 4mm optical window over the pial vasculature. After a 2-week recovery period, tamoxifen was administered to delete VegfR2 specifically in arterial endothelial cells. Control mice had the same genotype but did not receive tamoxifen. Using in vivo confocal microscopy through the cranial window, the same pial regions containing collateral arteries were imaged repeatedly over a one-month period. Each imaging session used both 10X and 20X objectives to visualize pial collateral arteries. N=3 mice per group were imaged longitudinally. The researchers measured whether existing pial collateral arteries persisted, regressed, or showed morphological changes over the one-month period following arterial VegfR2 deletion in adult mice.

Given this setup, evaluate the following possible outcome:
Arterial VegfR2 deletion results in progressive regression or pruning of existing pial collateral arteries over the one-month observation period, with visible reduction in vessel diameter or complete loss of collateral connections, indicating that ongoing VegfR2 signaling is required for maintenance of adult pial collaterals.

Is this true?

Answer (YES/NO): NO